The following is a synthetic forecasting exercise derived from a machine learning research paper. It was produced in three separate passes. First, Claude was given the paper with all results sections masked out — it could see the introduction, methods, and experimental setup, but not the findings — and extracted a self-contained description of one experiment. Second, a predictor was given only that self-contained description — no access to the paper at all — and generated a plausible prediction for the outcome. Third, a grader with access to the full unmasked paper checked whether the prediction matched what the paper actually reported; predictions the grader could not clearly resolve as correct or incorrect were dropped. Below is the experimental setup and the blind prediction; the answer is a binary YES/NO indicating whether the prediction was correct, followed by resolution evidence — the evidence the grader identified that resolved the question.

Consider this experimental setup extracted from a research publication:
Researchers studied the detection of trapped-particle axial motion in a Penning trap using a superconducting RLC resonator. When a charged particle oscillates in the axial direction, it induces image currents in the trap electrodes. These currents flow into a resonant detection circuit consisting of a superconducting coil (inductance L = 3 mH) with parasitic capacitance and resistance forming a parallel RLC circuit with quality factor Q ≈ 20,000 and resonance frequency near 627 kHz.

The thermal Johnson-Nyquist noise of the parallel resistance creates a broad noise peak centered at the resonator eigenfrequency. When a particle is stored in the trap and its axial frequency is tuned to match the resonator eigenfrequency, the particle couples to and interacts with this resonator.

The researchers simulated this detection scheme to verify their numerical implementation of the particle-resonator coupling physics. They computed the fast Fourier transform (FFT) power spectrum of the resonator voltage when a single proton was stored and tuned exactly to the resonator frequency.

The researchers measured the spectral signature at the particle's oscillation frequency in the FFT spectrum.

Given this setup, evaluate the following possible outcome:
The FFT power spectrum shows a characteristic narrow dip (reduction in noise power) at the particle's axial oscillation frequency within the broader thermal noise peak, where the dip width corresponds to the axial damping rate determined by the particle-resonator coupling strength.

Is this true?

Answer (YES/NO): YES